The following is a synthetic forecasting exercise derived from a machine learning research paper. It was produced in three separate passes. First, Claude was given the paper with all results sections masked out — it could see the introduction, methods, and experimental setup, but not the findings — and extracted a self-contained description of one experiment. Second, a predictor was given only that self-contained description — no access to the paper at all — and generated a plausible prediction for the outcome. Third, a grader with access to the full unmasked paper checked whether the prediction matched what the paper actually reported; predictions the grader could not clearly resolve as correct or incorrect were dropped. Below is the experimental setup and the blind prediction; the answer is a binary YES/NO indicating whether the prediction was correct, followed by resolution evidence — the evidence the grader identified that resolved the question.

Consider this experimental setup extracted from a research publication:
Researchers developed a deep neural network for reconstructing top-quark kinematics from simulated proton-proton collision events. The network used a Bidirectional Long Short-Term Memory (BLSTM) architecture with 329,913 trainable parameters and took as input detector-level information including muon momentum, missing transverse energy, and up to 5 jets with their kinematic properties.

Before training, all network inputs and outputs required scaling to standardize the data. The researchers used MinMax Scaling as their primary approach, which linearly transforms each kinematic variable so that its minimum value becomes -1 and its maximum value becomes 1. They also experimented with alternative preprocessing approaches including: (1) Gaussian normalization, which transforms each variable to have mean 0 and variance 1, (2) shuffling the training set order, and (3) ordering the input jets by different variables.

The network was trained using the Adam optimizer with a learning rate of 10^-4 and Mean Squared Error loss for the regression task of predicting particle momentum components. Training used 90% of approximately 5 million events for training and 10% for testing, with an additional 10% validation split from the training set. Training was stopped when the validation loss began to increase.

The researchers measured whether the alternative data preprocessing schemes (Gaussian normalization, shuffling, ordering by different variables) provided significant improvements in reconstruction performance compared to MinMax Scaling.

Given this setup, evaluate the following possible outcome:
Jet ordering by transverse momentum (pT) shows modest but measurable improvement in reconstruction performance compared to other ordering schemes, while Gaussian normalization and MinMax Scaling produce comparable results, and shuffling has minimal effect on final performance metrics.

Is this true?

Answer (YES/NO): NO